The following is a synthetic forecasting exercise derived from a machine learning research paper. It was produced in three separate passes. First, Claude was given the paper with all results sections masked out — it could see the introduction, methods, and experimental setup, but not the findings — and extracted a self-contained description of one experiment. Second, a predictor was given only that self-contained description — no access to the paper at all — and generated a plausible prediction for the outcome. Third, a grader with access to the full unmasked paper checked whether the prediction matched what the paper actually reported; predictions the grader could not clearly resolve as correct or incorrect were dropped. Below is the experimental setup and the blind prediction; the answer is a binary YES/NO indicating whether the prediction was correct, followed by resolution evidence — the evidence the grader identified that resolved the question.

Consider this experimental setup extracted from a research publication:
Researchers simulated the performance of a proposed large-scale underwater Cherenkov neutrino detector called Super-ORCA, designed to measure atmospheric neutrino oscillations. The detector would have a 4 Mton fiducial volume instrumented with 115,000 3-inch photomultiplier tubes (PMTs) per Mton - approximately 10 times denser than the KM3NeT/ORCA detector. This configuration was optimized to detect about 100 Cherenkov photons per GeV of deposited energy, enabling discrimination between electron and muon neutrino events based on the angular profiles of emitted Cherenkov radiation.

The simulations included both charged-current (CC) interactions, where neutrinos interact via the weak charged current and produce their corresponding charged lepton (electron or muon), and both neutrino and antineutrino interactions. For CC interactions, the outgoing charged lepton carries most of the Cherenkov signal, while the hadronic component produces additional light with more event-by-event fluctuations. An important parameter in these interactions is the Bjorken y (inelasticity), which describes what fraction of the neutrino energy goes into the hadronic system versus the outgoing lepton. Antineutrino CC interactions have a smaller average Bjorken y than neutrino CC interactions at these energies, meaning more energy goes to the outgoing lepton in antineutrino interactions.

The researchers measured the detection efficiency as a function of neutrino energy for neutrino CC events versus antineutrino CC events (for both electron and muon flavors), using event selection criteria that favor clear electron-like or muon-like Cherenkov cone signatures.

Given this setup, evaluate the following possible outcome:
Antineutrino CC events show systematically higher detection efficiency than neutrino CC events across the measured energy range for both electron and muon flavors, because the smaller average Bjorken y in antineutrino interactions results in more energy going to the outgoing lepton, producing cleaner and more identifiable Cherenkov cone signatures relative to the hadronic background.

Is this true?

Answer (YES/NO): YES